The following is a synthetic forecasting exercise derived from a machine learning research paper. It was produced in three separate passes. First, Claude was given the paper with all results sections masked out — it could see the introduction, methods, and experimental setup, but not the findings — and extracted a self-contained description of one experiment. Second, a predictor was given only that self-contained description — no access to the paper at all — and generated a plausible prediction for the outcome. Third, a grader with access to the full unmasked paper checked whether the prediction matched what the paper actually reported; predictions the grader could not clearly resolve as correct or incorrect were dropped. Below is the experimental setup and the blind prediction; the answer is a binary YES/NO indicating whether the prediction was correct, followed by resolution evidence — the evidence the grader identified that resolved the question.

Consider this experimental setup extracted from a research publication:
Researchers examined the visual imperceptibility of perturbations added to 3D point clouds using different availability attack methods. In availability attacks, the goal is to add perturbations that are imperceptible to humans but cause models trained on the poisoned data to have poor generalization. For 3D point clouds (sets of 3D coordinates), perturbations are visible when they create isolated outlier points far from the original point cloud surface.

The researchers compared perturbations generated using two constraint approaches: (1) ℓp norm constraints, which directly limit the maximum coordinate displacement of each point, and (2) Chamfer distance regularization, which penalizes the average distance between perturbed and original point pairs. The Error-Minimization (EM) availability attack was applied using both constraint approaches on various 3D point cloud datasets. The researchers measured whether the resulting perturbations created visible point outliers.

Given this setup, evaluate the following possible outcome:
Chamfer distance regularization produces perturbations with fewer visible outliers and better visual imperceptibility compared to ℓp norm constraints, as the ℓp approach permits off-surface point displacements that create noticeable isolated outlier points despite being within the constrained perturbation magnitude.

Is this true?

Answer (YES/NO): YES